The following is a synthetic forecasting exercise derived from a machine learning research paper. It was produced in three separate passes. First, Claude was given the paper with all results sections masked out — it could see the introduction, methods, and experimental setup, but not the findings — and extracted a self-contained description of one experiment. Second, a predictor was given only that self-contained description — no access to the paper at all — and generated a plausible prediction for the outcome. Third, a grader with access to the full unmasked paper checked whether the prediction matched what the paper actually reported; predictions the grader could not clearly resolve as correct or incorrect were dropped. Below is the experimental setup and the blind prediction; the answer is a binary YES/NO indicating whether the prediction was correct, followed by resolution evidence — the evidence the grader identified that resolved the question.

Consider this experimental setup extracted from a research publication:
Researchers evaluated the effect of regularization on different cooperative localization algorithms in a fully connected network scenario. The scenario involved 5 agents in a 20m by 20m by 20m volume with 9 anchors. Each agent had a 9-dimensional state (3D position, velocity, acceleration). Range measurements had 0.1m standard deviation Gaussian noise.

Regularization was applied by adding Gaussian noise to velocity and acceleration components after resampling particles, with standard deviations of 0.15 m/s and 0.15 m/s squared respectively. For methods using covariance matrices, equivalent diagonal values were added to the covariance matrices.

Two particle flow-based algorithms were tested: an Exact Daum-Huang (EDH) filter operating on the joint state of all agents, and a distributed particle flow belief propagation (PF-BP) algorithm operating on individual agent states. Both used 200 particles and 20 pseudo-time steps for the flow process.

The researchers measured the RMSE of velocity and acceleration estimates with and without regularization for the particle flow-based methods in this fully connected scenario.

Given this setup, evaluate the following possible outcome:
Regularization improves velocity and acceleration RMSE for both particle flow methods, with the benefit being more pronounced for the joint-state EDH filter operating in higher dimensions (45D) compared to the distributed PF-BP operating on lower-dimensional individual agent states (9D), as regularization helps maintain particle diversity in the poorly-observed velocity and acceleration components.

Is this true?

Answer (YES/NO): NO